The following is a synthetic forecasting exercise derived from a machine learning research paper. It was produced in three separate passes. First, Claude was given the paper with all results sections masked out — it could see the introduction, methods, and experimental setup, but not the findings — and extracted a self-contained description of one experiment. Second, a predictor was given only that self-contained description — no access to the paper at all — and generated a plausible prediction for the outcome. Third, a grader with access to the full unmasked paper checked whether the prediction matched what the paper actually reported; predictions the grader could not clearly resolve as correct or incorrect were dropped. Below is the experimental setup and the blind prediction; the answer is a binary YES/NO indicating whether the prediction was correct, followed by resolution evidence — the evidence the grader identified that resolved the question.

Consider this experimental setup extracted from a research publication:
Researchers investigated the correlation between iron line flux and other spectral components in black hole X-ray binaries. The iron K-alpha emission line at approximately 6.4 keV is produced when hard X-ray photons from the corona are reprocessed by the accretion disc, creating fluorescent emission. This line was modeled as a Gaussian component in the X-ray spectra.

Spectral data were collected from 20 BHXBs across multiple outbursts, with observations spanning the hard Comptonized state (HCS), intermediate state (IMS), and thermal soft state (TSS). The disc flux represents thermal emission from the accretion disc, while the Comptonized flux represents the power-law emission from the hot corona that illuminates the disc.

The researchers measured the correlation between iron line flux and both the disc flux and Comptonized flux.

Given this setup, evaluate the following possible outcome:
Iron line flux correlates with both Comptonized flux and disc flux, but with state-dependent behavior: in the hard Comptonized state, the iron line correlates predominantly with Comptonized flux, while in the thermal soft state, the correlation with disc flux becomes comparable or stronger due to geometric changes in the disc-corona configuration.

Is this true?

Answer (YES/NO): NO